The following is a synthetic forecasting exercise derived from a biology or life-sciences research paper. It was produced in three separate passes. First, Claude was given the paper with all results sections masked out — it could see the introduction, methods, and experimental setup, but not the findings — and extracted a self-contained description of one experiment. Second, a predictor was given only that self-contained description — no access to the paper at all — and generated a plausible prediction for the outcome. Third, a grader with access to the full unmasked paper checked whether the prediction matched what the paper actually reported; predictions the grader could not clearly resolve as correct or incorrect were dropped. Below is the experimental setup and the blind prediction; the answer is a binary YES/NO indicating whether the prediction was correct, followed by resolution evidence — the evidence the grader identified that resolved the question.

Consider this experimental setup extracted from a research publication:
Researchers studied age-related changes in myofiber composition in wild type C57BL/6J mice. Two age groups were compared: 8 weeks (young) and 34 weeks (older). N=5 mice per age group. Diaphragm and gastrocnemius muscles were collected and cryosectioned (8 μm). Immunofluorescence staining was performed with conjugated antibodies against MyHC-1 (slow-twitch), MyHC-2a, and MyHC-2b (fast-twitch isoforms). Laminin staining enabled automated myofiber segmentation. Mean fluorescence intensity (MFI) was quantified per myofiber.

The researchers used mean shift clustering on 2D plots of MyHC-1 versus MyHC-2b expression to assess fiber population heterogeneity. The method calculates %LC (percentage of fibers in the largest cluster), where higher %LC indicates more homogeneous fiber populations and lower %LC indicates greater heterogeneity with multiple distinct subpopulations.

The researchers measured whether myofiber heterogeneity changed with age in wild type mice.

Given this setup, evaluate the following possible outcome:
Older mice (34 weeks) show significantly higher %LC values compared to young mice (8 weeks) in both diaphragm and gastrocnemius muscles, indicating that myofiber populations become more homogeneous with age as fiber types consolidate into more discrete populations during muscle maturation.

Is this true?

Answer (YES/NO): NO